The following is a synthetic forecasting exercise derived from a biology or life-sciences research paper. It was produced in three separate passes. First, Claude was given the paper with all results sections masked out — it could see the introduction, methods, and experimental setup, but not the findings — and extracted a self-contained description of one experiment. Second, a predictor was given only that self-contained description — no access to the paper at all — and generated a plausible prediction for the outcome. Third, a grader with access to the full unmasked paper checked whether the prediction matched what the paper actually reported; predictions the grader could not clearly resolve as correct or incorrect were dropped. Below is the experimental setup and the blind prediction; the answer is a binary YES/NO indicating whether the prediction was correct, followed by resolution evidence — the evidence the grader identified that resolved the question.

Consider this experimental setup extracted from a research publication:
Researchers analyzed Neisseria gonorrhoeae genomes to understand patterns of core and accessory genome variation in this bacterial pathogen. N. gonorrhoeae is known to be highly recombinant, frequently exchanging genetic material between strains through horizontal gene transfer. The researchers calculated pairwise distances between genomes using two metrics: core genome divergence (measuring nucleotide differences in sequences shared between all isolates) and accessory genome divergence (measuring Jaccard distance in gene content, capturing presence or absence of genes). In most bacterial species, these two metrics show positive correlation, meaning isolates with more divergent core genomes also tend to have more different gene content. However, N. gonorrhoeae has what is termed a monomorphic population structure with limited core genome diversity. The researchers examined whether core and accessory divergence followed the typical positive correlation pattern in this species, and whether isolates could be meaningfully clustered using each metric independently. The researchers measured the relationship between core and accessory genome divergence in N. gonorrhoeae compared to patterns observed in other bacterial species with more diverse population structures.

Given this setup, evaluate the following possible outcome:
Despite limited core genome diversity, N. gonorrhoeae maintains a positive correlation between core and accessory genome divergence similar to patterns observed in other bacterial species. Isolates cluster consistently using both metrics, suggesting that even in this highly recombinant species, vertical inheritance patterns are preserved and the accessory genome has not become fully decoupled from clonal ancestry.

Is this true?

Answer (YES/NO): NO